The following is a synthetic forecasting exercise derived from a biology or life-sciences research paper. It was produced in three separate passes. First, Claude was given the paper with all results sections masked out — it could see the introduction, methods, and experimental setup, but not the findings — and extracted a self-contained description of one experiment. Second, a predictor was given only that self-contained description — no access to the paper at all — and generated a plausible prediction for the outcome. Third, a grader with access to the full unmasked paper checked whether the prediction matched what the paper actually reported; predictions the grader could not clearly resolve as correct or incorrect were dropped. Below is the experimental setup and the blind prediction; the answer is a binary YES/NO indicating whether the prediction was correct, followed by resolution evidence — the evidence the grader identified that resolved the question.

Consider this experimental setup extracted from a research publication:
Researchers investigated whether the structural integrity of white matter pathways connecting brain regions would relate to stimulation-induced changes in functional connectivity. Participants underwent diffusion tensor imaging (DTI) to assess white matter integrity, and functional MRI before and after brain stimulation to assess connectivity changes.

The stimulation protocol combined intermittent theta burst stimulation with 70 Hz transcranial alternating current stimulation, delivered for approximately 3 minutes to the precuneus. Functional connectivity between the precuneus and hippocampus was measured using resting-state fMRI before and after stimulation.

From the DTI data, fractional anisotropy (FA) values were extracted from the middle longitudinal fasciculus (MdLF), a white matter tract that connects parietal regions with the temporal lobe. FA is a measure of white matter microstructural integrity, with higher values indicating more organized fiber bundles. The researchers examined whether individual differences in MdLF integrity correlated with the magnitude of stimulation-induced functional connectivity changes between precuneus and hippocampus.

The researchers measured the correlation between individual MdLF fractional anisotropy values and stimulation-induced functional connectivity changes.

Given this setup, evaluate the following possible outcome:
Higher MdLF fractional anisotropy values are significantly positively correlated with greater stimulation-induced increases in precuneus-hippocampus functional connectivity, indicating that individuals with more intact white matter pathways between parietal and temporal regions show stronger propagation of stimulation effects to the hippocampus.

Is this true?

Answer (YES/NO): YES